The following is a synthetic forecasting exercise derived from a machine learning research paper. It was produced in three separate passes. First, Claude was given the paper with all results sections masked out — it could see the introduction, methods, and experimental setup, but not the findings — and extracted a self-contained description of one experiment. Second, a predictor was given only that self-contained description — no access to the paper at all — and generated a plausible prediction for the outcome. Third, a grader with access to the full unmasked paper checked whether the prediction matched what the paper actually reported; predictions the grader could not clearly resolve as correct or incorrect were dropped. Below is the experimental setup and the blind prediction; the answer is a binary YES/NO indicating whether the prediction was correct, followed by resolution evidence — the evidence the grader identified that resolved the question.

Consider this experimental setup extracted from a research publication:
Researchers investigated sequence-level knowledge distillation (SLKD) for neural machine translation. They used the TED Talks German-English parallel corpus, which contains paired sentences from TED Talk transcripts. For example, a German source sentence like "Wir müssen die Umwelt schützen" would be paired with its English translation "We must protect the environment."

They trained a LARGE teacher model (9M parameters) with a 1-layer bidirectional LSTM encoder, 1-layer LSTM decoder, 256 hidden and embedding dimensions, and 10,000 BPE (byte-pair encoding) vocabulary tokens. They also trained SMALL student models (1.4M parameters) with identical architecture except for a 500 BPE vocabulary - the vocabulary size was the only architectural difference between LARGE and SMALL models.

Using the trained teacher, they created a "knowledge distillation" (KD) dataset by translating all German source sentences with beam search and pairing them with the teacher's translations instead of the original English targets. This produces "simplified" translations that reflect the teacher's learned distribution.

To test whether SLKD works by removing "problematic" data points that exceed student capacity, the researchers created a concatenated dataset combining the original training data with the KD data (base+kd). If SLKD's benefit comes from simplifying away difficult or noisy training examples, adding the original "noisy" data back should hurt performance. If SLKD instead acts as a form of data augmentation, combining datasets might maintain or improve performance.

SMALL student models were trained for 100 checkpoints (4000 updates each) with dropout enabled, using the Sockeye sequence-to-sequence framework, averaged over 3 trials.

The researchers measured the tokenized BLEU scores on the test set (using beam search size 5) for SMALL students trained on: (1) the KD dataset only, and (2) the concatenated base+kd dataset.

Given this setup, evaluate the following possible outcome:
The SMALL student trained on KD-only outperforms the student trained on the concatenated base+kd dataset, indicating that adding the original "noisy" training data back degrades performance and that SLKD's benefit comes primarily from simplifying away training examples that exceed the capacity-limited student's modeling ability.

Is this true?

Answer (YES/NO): NO